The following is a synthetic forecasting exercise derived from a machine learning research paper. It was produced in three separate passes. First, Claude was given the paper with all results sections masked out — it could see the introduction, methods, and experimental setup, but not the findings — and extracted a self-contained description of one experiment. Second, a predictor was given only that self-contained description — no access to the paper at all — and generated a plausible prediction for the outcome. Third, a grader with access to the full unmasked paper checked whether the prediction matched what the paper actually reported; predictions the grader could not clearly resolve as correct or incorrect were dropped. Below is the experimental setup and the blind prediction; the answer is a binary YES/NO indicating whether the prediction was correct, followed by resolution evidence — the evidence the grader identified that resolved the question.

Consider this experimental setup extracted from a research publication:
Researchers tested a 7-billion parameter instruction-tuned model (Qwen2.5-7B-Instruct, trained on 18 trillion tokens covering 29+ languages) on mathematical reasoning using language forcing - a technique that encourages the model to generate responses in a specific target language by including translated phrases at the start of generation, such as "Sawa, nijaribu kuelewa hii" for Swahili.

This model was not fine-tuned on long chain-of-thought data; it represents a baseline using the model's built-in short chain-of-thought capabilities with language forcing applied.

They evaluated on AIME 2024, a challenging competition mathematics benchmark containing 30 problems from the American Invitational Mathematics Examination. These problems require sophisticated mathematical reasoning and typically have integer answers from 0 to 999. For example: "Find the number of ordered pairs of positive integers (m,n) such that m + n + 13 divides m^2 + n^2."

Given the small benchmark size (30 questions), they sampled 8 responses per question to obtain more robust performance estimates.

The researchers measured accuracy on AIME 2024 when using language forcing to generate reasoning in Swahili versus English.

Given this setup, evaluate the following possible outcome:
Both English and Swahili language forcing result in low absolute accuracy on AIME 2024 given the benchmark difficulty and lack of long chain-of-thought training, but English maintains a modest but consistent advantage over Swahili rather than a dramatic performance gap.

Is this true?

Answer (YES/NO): NO